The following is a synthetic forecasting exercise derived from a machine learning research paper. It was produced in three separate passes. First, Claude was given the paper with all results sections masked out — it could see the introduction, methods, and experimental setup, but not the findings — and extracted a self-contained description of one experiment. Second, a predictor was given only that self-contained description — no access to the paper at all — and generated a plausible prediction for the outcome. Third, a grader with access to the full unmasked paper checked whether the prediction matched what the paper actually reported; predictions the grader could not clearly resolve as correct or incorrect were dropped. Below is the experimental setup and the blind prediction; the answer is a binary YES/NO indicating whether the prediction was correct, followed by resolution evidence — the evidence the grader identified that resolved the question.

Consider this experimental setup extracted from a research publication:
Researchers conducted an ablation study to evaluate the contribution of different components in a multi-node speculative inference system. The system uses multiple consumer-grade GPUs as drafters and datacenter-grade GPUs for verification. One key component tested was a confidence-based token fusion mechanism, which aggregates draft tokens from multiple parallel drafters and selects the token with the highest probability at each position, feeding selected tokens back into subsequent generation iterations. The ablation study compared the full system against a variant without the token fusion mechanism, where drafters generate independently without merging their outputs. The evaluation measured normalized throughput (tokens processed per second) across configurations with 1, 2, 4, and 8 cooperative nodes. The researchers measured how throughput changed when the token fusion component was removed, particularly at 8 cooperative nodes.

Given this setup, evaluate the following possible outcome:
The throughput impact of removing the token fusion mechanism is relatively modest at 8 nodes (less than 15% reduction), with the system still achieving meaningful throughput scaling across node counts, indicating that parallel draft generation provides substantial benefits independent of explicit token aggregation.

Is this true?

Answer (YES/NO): NO